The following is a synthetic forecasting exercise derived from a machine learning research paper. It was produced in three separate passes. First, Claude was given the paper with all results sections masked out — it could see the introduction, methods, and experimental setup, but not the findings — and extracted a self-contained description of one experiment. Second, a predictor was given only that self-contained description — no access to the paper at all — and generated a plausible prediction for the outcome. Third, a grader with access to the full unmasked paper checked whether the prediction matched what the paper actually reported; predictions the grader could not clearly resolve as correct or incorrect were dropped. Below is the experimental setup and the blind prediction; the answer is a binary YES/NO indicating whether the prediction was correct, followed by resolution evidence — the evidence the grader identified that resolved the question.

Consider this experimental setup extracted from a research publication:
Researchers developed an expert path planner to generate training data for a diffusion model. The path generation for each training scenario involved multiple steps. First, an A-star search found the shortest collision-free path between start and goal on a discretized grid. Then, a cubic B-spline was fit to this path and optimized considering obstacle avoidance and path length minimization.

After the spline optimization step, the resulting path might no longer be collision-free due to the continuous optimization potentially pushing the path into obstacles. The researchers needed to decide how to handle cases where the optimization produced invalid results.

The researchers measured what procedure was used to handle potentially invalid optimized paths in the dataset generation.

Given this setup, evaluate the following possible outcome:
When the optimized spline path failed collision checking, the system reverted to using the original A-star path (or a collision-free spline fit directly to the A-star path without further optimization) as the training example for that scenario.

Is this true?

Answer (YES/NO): NO